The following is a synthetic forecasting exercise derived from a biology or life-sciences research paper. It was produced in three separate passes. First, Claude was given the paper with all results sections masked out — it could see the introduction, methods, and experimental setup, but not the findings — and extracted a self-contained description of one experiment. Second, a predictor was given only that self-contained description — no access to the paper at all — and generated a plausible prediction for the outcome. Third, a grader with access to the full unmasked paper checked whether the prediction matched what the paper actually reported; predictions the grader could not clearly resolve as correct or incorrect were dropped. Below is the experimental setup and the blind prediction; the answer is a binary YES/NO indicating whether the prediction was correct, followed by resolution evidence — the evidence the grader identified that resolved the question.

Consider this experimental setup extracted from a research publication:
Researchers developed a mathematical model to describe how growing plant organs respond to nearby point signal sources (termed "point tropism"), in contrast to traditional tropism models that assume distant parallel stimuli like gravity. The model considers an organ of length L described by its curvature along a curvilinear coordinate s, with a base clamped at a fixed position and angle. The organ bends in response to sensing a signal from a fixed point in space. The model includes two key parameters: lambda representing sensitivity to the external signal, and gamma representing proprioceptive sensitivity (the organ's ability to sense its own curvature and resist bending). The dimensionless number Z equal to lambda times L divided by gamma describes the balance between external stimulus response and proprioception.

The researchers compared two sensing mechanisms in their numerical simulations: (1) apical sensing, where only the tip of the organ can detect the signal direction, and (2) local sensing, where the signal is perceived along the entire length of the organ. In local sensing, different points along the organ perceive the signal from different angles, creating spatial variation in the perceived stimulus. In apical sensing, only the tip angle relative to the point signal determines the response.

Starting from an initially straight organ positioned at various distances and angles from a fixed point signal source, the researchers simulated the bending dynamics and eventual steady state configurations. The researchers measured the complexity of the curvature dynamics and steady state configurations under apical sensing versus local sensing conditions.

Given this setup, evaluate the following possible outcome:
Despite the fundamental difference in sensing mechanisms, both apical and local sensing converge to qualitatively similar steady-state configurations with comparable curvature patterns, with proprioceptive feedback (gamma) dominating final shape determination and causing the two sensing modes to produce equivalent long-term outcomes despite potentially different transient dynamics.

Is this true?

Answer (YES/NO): NO